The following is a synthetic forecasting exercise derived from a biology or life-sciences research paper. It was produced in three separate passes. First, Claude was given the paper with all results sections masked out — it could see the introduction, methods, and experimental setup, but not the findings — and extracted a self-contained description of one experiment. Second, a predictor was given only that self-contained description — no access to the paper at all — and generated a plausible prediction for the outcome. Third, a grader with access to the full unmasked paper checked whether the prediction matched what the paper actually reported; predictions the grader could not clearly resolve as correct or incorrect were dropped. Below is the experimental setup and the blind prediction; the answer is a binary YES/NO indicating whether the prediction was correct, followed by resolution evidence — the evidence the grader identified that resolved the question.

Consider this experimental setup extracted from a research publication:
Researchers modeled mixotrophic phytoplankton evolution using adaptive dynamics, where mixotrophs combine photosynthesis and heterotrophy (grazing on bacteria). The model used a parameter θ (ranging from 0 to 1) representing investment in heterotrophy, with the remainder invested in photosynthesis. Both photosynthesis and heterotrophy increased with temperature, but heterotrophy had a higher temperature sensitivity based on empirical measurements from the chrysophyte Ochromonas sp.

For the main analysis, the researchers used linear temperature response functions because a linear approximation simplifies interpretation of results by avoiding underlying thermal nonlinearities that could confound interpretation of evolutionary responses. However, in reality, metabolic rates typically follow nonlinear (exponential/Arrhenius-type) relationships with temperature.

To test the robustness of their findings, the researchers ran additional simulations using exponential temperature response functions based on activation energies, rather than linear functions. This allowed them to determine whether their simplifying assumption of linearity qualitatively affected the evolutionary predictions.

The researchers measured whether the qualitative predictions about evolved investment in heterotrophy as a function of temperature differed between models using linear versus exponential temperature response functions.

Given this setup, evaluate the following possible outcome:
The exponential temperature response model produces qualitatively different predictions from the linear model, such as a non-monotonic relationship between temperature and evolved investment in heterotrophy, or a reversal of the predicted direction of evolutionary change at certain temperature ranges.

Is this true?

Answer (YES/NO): NO